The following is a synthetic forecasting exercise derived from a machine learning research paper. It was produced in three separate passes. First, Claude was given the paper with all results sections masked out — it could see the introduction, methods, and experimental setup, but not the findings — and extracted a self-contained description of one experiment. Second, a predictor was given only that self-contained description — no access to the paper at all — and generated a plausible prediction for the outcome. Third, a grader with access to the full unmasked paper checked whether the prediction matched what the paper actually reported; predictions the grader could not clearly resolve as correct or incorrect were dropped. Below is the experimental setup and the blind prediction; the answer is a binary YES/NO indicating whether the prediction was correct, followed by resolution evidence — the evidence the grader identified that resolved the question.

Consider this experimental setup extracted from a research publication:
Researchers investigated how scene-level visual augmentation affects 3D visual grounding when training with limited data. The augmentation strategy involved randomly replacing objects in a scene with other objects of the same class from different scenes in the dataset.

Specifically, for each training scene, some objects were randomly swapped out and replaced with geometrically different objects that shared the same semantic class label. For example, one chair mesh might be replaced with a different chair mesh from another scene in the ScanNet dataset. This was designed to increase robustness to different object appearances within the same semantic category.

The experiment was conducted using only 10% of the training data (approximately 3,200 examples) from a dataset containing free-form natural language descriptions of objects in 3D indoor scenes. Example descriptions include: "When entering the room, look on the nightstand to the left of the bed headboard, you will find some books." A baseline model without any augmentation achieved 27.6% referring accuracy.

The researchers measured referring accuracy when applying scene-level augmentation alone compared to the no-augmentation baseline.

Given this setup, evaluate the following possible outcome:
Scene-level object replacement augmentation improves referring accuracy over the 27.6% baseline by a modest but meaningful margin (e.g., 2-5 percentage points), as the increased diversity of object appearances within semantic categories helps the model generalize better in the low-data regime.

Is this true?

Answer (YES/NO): NO